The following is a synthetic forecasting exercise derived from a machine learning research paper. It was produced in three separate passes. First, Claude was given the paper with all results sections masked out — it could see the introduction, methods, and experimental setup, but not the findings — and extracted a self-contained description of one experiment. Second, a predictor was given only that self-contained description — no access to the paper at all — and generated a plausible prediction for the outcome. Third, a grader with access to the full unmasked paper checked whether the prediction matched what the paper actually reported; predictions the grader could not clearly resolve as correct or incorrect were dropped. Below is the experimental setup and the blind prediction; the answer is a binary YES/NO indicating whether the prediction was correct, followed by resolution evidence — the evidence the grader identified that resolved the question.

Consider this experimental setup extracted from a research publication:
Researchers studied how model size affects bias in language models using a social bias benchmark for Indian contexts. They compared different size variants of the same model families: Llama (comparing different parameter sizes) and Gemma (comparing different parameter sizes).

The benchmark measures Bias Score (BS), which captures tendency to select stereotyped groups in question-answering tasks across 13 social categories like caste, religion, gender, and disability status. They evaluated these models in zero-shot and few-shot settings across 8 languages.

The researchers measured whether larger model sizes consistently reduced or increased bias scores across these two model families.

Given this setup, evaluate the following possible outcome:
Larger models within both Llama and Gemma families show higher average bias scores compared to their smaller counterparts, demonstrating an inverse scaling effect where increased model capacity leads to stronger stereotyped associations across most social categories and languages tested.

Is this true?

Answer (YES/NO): NO